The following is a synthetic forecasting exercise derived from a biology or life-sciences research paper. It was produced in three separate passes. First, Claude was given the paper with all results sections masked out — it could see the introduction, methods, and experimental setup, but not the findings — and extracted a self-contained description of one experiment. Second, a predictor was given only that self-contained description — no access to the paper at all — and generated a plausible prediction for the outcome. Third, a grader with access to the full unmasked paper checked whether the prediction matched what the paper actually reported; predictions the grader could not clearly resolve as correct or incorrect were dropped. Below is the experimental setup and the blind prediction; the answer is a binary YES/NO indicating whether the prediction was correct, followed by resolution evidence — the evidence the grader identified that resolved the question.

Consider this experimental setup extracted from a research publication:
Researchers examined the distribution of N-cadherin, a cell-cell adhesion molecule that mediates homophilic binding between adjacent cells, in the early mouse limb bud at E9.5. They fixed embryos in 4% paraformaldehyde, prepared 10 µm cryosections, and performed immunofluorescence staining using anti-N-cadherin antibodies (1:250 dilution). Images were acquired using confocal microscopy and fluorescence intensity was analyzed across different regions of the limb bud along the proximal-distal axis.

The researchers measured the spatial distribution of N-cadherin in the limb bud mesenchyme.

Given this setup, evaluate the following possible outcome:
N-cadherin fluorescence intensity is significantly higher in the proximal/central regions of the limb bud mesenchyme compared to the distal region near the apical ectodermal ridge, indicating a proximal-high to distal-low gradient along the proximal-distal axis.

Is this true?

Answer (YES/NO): NO